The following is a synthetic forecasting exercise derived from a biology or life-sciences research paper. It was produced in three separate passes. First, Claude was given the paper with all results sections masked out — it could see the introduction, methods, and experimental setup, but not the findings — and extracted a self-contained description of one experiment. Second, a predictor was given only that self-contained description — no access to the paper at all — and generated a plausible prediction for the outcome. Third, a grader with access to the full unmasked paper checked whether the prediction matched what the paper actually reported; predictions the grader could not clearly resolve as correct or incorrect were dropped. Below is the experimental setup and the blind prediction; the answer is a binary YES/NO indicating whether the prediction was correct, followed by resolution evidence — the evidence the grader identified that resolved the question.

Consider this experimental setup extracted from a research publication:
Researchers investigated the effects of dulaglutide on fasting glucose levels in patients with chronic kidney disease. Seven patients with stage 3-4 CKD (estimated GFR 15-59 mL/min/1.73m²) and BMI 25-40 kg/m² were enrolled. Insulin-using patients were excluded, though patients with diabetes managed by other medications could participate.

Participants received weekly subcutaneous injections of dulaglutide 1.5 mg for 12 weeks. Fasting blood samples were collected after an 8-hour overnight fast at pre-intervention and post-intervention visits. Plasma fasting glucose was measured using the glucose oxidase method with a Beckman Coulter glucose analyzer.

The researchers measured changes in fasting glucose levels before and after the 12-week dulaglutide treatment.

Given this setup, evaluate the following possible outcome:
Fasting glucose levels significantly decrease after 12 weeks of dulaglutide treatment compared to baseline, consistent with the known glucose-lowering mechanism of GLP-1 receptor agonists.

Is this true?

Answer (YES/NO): NO